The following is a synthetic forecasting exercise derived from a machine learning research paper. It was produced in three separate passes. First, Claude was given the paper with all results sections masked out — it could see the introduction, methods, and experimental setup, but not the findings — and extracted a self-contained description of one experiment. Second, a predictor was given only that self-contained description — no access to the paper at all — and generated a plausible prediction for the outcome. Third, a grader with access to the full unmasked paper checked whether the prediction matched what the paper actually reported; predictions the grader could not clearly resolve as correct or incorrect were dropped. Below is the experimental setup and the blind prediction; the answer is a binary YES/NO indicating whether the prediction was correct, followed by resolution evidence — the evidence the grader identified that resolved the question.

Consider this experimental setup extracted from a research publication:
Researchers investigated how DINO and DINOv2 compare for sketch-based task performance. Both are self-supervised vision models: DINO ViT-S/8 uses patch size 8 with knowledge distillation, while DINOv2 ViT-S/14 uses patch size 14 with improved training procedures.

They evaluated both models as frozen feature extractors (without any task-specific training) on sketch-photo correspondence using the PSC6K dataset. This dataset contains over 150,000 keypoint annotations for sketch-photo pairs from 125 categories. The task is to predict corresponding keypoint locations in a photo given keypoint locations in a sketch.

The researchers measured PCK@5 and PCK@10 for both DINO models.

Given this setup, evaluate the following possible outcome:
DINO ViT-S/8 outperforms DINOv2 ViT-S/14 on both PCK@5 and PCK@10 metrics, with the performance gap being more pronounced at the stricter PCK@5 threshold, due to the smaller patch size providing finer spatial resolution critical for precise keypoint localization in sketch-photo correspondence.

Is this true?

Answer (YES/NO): NO